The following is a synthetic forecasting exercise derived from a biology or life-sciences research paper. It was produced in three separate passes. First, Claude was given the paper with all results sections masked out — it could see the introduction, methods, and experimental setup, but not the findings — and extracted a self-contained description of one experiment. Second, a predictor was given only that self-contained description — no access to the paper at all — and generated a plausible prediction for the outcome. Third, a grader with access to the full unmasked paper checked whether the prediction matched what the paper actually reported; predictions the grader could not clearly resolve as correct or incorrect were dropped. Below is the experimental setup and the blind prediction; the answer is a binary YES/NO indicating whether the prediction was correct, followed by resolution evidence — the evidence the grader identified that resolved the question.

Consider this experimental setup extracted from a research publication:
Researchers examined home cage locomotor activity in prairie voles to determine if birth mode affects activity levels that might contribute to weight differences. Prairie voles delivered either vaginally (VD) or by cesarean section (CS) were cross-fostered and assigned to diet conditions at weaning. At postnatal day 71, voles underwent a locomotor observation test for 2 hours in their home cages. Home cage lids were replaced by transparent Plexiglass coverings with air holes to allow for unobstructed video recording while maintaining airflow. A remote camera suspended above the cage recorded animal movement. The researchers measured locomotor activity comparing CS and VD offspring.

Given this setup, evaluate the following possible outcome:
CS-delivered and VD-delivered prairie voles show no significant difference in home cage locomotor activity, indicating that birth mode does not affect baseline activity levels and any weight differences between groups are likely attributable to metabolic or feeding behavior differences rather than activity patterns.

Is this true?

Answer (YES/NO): NO